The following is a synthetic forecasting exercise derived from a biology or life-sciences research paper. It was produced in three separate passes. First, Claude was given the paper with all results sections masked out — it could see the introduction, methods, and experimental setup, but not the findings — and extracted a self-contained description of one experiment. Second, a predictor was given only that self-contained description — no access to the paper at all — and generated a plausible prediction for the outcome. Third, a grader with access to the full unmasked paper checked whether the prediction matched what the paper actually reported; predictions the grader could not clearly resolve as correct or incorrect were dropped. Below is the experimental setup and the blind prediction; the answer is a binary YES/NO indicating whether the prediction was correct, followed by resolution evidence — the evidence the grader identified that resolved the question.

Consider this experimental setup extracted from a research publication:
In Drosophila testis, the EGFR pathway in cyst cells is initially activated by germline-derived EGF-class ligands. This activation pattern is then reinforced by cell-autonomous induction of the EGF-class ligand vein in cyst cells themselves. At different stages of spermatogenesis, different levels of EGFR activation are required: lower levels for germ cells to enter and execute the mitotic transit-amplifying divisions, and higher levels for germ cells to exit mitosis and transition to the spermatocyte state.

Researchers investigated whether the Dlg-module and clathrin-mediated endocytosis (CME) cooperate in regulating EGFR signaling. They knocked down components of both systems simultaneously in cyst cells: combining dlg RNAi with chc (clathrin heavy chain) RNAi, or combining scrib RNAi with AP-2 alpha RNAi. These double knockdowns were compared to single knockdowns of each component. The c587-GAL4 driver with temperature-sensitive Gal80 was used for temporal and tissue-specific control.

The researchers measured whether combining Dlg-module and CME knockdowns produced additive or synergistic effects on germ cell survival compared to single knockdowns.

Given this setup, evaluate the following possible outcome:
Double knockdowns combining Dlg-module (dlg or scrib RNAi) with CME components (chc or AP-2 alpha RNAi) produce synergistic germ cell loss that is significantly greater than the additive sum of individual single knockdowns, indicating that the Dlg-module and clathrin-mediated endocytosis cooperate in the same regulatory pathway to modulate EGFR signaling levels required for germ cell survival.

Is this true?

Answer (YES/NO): NO